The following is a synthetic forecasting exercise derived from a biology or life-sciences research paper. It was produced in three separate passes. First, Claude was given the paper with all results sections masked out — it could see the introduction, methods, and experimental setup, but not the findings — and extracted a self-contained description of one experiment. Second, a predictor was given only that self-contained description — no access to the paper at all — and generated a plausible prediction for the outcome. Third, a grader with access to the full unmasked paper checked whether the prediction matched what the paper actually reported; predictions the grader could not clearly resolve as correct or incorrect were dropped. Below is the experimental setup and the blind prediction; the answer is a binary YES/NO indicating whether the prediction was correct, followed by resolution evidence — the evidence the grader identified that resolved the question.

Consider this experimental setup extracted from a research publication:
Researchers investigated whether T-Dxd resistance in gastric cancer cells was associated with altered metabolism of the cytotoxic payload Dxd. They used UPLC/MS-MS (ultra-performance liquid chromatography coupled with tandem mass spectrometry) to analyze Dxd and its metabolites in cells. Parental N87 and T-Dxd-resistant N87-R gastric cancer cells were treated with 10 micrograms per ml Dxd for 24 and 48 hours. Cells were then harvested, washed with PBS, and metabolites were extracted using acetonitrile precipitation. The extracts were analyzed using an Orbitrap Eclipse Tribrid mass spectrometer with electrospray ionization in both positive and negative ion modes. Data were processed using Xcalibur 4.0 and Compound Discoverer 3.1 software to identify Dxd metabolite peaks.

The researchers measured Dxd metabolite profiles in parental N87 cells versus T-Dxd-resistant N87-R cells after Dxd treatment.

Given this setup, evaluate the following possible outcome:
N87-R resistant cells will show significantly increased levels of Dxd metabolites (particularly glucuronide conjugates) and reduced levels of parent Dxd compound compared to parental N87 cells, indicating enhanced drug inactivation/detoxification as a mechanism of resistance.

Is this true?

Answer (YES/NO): NO